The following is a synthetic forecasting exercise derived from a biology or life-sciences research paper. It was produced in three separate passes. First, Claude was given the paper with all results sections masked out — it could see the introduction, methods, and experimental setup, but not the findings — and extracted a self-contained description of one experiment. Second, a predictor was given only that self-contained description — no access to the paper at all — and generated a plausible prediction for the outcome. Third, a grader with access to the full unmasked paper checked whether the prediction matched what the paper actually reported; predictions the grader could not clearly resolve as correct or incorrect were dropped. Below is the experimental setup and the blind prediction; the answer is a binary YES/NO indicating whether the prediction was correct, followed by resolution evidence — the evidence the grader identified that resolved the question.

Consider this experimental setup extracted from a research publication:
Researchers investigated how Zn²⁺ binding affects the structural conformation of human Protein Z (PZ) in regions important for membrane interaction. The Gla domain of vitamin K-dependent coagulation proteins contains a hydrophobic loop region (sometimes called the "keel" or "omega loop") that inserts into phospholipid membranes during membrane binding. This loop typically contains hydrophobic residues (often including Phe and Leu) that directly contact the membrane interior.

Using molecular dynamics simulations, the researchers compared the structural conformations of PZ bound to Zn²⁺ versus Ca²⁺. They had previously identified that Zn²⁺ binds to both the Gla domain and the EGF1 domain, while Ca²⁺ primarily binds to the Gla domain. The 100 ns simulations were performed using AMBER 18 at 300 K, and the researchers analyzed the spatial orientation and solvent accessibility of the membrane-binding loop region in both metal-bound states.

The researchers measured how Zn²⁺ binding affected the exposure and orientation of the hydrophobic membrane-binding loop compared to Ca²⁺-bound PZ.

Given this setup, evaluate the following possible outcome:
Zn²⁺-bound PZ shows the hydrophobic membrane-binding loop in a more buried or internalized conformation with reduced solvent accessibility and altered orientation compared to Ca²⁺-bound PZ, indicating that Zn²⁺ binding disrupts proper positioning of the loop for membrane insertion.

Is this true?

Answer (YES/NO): NO